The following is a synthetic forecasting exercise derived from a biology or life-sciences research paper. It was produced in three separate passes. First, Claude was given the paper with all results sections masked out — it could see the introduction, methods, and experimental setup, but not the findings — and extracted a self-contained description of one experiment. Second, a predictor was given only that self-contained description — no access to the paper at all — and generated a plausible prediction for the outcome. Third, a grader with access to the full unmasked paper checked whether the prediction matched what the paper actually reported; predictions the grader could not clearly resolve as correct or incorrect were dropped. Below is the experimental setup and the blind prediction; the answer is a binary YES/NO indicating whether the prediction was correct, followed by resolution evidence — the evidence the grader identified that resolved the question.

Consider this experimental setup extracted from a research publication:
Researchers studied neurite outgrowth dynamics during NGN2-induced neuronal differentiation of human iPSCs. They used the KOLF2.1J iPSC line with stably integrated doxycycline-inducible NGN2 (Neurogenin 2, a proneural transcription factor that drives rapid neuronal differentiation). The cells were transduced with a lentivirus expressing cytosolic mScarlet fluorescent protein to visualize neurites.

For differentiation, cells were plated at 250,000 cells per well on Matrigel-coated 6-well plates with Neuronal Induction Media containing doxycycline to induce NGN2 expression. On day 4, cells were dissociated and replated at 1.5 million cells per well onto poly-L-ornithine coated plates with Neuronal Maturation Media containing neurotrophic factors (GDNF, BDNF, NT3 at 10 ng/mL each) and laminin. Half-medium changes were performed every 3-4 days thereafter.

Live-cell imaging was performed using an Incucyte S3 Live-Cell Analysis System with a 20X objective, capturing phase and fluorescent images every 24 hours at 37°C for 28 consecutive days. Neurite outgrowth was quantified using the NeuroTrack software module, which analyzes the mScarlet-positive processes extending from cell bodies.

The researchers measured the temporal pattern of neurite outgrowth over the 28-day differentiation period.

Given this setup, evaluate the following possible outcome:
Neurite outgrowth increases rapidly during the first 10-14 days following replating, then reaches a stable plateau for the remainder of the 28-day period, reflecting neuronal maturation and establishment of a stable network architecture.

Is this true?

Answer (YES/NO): NO